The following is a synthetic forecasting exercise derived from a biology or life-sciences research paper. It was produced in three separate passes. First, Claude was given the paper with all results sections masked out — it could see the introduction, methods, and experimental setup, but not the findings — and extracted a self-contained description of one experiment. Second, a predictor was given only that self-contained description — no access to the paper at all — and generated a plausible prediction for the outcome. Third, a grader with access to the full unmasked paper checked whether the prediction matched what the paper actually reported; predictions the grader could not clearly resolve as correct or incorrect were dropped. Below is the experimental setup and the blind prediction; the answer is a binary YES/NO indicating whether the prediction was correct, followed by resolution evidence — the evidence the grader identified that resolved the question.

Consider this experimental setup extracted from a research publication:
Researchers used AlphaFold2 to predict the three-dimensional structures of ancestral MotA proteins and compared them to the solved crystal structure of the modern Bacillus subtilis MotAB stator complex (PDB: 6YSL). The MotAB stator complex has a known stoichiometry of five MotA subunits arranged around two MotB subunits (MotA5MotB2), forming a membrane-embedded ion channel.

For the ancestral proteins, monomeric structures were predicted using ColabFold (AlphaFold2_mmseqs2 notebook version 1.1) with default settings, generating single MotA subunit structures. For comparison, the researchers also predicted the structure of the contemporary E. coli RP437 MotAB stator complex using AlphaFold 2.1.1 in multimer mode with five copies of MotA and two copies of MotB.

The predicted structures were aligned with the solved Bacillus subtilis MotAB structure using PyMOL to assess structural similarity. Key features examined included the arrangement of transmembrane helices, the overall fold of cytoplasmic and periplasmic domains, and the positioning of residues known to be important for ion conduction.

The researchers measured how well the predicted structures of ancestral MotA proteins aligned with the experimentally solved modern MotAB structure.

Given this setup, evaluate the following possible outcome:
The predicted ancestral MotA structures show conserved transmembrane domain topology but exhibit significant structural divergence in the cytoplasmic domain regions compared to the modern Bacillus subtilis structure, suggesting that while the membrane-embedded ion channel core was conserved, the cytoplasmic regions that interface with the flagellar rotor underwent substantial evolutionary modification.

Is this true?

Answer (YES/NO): NO